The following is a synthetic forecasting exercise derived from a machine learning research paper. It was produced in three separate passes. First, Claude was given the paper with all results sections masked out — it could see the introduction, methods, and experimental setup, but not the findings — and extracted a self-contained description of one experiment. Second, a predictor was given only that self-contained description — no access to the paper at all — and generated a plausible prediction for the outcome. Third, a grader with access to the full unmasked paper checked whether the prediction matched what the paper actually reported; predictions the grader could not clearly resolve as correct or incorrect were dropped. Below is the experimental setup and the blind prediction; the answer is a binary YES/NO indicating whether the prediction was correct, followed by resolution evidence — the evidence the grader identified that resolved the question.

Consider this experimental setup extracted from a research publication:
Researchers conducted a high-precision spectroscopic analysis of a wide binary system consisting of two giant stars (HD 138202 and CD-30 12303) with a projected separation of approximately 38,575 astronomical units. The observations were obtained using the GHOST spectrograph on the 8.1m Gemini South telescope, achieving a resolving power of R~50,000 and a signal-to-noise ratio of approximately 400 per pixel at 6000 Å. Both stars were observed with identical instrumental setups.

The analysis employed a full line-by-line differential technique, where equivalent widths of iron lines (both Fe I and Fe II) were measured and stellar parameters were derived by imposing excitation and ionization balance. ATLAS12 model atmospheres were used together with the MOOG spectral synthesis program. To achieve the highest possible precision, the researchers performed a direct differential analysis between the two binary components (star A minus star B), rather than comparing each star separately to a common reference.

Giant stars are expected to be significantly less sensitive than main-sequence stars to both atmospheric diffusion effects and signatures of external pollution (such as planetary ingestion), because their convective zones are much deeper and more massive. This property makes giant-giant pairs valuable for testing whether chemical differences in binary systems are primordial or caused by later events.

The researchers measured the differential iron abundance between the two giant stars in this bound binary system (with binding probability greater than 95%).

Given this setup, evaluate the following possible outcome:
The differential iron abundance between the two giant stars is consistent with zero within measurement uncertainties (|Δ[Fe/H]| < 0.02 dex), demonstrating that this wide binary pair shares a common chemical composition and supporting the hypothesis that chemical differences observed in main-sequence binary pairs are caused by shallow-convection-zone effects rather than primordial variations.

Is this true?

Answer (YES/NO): NO